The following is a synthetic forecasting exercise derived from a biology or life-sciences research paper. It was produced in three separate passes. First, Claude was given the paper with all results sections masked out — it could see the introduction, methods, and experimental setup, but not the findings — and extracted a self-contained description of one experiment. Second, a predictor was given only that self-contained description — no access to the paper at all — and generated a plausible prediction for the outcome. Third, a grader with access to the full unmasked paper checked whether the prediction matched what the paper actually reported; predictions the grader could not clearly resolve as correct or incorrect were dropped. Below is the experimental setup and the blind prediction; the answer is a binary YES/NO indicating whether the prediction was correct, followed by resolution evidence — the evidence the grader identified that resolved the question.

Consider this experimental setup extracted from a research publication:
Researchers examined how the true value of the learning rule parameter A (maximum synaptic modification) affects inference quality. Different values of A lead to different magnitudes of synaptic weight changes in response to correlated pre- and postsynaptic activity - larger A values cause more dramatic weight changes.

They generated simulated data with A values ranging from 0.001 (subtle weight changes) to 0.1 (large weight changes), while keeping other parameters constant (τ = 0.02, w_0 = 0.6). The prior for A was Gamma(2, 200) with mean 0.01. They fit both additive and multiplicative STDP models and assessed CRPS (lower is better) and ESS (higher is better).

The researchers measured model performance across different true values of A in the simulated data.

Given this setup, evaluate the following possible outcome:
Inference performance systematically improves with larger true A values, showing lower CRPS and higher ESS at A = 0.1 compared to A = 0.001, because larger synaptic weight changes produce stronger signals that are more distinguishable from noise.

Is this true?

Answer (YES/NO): NO